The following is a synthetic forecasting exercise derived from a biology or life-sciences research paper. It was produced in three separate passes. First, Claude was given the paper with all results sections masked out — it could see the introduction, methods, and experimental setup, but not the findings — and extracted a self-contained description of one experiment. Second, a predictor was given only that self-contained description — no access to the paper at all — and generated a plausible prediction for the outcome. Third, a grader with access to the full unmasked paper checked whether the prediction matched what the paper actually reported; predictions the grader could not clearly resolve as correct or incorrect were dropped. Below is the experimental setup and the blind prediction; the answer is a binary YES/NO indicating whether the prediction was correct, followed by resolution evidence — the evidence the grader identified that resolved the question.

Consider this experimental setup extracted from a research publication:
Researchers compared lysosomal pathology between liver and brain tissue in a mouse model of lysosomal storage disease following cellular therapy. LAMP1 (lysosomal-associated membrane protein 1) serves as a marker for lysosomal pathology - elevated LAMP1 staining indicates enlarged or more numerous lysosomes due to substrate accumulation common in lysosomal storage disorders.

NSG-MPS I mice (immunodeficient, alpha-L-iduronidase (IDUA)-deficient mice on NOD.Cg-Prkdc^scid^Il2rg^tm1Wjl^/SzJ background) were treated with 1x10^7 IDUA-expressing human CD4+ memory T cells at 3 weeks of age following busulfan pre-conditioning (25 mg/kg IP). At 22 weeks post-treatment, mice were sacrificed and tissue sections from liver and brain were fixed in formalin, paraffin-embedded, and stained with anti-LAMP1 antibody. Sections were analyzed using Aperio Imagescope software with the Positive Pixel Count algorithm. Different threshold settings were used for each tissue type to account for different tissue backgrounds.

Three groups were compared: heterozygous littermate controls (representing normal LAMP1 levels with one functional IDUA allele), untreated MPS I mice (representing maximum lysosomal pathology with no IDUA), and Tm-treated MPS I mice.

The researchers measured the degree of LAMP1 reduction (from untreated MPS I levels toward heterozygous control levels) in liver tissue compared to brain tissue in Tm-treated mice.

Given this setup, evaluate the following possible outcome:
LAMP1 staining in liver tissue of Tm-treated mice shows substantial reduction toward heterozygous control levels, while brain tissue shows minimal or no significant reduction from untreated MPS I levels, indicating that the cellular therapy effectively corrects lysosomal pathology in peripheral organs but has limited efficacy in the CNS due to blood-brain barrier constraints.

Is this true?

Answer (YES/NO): NO